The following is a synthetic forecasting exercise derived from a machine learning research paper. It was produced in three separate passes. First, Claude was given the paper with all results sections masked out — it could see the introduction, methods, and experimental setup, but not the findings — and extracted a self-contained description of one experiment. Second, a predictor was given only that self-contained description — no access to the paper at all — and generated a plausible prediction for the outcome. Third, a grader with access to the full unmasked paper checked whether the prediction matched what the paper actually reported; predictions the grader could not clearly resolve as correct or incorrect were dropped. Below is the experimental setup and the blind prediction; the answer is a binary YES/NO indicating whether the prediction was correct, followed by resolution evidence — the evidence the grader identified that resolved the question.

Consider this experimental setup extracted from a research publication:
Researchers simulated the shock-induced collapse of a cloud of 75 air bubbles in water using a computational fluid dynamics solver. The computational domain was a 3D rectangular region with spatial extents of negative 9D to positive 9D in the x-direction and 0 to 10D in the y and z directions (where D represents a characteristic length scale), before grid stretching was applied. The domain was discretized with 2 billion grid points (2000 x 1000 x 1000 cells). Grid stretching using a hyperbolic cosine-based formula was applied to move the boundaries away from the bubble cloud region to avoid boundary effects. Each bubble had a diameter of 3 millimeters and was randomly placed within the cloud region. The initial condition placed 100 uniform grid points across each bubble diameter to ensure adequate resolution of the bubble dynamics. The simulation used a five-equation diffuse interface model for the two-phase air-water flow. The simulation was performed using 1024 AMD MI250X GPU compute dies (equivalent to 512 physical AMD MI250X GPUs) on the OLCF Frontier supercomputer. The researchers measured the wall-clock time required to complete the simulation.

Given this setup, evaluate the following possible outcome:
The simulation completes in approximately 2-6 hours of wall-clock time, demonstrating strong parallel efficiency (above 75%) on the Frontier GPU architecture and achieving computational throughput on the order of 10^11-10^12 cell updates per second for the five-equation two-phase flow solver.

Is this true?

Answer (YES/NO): NO